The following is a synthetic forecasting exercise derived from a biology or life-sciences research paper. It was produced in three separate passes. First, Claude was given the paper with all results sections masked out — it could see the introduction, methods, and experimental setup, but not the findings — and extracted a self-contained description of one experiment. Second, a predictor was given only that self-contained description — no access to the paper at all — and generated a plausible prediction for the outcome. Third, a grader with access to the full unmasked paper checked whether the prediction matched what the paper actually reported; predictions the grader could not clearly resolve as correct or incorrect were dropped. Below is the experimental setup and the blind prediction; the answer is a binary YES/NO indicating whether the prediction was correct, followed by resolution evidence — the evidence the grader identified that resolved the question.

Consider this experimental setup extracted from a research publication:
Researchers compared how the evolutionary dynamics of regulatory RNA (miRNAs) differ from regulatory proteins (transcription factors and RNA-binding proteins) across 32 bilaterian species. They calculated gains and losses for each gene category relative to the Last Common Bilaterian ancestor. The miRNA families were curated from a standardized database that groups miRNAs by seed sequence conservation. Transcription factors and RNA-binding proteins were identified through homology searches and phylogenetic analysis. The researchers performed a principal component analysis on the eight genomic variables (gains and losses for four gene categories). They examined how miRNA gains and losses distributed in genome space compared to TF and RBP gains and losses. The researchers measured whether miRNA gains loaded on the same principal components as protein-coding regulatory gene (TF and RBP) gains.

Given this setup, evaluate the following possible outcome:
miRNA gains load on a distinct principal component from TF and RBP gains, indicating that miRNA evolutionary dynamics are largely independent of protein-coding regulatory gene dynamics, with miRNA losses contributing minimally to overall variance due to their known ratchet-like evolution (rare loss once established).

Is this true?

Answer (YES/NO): NO